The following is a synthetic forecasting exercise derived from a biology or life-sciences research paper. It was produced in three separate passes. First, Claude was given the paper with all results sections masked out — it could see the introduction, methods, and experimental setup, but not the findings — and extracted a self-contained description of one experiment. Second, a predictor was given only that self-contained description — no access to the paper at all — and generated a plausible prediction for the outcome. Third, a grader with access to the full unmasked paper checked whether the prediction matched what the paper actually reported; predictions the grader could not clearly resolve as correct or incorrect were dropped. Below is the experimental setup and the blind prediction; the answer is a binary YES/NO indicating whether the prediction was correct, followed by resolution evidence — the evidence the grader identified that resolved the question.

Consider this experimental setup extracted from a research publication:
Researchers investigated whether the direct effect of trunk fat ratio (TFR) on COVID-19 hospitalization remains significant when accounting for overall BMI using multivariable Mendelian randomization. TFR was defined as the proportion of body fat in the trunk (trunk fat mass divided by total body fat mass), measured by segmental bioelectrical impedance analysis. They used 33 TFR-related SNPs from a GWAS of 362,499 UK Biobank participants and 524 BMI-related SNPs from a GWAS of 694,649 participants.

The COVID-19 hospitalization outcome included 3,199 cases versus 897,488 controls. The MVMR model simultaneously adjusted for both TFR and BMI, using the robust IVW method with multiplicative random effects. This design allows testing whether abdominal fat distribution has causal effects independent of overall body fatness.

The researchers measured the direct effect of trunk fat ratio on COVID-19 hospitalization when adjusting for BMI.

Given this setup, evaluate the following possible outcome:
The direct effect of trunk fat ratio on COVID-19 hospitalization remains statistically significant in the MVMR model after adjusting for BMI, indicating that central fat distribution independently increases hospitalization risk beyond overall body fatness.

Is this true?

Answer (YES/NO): NO